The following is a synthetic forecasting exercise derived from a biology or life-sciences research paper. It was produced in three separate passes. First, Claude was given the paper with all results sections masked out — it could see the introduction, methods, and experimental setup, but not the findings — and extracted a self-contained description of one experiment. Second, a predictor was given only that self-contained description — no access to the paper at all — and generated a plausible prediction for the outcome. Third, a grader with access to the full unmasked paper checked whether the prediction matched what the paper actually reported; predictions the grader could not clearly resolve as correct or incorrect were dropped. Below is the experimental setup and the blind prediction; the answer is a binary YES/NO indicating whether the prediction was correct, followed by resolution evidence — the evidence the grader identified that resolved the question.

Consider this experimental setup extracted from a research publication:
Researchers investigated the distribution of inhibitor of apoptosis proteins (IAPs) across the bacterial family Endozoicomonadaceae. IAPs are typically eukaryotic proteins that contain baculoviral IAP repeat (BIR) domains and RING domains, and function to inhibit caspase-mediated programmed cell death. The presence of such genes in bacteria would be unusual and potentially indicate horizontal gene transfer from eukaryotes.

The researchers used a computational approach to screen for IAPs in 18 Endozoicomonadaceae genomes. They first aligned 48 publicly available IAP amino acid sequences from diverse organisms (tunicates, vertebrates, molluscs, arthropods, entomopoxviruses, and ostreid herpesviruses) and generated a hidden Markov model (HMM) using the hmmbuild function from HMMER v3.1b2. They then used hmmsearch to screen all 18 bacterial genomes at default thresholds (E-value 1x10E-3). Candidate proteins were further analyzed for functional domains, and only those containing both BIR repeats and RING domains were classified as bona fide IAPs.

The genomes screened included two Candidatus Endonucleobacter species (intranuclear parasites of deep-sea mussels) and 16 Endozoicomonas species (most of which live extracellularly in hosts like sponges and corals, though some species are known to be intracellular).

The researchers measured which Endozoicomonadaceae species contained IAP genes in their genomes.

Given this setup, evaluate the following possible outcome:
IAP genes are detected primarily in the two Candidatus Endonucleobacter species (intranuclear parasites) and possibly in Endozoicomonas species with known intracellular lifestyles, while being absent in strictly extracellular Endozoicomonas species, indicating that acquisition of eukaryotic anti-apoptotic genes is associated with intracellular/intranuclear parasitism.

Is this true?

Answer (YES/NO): NO